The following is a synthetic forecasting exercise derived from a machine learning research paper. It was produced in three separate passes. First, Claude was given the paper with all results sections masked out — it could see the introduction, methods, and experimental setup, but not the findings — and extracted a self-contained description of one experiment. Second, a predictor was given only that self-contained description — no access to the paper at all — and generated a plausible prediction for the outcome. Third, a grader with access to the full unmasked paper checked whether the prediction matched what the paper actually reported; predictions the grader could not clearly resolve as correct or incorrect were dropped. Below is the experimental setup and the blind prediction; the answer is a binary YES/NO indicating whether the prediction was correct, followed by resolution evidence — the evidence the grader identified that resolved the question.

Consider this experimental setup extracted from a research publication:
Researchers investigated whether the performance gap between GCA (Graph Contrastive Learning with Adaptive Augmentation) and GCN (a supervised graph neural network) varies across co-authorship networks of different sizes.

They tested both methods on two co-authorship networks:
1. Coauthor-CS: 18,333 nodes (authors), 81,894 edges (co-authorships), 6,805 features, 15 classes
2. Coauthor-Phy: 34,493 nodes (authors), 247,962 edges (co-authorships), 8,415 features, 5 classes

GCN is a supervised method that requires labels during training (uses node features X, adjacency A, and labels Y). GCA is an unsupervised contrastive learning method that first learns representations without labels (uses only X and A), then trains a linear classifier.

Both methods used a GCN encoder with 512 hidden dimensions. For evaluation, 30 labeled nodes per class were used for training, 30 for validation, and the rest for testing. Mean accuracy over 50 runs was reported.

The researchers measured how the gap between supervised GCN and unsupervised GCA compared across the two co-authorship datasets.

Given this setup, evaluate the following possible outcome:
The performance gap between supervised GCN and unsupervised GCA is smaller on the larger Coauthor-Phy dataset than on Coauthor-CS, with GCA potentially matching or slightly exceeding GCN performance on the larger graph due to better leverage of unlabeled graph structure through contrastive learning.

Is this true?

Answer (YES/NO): YES